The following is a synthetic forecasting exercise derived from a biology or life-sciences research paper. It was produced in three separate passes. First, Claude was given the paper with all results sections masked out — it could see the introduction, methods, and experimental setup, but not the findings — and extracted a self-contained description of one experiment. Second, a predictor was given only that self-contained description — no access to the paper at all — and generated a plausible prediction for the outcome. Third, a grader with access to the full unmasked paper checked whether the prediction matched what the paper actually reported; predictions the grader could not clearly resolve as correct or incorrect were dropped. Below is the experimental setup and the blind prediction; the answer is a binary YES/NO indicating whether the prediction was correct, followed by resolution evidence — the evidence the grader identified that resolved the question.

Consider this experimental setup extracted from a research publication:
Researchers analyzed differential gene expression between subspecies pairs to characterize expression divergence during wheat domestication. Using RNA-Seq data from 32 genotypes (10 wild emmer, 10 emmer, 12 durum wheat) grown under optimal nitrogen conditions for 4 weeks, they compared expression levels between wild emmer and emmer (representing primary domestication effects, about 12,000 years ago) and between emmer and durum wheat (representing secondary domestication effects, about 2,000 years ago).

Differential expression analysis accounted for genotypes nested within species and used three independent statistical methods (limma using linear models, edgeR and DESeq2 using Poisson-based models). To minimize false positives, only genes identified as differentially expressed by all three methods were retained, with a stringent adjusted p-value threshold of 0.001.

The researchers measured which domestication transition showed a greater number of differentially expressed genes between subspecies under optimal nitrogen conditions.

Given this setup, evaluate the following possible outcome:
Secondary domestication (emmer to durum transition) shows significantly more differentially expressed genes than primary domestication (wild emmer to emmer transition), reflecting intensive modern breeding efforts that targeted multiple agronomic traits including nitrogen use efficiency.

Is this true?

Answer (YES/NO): YES